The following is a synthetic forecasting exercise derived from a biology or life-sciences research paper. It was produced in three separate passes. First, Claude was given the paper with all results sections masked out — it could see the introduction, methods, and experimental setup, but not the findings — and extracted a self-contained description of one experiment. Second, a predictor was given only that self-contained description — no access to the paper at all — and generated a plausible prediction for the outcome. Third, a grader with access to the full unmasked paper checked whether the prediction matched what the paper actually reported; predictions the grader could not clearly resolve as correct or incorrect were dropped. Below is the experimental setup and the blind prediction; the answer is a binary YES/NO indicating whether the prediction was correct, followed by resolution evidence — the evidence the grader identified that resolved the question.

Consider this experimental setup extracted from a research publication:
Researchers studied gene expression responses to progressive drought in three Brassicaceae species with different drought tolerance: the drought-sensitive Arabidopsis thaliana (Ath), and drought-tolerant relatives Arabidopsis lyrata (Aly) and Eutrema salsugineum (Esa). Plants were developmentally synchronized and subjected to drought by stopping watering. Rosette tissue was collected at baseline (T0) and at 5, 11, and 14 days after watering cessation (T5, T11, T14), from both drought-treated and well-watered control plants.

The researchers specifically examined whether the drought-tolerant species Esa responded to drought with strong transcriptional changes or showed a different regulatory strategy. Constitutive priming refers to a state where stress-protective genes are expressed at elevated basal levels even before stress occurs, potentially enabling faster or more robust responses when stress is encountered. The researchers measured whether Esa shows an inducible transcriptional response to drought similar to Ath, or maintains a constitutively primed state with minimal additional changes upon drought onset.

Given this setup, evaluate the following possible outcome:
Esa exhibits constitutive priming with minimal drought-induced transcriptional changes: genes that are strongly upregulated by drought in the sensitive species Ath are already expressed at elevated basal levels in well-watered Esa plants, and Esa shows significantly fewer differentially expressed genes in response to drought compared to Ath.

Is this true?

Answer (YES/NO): NO